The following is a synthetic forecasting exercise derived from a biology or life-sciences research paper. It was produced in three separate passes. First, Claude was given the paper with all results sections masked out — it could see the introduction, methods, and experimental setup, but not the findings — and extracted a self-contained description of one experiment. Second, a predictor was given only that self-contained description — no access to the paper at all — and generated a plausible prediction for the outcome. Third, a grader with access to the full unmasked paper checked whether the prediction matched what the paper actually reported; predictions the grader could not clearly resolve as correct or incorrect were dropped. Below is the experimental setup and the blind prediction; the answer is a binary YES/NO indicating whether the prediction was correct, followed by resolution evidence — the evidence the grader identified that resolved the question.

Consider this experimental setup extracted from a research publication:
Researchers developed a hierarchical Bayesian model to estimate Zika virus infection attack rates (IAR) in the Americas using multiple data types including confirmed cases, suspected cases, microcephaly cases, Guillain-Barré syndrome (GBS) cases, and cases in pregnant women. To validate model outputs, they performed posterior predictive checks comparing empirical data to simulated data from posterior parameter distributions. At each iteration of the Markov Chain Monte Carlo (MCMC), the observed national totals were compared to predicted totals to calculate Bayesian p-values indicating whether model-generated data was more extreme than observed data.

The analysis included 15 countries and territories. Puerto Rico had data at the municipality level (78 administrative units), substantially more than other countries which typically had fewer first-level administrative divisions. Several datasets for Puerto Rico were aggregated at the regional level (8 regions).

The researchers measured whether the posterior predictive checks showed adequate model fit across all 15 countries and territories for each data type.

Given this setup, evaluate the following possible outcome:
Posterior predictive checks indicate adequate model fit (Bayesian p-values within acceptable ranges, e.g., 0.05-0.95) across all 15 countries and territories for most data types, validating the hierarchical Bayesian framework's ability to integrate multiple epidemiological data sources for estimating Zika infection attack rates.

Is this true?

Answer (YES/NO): NO